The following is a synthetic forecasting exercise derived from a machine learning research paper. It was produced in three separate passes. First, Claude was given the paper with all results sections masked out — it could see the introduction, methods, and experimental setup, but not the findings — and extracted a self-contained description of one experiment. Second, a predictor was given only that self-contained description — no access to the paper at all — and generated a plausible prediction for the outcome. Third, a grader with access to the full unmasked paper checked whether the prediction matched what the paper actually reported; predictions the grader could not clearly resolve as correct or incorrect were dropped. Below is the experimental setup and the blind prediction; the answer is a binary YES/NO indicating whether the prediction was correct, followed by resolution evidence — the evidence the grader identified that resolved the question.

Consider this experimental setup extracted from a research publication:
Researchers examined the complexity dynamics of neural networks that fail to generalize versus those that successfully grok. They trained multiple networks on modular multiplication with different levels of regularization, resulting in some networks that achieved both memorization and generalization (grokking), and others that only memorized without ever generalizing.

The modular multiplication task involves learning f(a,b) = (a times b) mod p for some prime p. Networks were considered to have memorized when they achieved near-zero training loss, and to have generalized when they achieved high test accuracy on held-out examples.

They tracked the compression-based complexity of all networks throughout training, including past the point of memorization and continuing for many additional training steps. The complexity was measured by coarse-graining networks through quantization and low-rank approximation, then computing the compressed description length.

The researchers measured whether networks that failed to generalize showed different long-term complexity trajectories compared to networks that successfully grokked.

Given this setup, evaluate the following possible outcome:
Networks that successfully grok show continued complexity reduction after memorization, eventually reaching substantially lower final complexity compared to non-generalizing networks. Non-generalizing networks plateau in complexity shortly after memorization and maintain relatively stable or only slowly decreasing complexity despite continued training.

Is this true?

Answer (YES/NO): YES